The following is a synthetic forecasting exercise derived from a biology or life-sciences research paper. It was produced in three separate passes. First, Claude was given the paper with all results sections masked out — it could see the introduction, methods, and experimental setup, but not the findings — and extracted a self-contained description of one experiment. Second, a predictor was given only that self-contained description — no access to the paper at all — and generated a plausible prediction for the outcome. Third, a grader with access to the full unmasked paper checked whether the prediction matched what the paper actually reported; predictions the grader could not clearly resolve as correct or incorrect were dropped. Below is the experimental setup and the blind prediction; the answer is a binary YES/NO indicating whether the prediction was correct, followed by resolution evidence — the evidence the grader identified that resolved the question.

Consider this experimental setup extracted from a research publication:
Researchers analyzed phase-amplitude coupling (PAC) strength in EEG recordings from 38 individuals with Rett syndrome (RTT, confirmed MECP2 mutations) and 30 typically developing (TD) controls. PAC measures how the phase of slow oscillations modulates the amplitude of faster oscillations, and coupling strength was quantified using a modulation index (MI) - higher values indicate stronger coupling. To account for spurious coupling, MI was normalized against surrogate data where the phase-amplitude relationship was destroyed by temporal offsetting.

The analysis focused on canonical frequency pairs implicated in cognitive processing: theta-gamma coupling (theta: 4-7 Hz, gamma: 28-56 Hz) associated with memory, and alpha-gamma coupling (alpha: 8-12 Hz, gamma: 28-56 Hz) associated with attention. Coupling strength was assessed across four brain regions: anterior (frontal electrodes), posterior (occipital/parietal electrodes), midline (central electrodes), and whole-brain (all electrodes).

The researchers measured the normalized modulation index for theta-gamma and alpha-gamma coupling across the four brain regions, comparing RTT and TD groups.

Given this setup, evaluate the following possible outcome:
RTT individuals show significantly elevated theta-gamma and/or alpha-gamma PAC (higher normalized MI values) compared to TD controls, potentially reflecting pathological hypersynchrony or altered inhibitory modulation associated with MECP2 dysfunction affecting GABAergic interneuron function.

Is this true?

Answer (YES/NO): YES